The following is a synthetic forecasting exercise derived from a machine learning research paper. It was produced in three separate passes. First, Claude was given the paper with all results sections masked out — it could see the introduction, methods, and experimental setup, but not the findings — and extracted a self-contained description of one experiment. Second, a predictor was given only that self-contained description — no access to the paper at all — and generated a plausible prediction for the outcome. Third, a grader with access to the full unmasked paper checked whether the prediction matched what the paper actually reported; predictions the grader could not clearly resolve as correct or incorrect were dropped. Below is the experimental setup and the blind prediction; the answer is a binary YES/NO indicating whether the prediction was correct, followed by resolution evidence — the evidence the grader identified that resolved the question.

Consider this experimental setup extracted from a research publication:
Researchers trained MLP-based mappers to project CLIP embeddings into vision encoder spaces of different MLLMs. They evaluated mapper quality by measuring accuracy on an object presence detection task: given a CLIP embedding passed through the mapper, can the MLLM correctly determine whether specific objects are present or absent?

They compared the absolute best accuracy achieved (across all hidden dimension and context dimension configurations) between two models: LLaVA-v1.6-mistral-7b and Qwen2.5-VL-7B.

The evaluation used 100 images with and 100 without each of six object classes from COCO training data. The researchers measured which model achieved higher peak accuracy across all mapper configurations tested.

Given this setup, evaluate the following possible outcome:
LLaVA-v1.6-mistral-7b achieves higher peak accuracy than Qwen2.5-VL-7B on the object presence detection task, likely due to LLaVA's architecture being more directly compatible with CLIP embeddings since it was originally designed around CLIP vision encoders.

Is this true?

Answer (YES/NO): NO